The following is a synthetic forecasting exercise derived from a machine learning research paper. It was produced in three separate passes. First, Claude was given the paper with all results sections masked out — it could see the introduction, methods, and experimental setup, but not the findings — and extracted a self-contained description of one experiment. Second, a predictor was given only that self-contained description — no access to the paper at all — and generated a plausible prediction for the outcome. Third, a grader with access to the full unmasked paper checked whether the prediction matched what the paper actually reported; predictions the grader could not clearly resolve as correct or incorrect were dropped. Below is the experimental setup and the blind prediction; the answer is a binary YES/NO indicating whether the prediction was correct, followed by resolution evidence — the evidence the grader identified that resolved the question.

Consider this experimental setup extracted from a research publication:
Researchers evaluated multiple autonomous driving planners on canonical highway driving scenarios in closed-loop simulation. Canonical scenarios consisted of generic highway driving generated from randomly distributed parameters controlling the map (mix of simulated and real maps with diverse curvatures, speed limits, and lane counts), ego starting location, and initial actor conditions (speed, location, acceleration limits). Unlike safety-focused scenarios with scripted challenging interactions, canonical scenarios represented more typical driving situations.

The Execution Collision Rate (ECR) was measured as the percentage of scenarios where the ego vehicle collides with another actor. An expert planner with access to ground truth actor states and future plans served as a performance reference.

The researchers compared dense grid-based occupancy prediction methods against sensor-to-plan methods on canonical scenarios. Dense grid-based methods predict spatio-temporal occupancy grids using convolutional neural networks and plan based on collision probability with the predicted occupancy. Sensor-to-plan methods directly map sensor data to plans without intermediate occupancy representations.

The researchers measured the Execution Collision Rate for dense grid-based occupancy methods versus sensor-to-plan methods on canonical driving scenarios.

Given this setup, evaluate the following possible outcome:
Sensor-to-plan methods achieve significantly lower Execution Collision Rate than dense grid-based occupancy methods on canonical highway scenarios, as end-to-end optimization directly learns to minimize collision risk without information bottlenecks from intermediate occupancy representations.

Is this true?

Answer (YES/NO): NO